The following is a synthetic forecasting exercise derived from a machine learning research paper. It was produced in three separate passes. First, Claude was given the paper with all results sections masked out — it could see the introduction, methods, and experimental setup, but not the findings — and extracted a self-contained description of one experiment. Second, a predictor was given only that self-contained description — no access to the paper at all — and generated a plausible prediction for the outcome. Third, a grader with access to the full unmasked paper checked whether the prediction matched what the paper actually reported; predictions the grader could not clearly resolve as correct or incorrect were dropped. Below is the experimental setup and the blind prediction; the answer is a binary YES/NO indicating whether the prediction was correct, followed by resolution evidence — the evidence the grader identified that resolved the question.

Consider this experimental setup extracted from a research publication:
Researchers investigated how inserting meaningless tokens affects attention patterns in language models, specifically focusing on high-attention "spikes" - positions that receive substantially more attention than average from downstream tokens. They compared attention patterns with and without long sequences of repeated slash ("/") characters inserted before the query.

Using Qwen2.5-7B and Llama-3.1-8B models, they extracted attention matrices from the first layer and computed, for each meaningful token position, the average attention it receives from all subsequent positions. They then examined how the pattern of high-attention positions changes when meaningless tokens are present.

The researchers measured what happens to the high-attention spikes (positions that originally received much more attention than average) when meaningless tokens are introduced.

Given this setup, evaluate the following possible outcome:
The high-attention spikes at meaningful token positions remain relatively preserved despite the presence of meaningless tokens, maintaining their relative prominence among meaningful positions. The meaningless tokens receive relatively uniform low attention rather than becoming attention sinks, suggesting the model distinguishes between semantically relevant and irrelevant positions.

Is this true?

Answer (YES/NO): NO